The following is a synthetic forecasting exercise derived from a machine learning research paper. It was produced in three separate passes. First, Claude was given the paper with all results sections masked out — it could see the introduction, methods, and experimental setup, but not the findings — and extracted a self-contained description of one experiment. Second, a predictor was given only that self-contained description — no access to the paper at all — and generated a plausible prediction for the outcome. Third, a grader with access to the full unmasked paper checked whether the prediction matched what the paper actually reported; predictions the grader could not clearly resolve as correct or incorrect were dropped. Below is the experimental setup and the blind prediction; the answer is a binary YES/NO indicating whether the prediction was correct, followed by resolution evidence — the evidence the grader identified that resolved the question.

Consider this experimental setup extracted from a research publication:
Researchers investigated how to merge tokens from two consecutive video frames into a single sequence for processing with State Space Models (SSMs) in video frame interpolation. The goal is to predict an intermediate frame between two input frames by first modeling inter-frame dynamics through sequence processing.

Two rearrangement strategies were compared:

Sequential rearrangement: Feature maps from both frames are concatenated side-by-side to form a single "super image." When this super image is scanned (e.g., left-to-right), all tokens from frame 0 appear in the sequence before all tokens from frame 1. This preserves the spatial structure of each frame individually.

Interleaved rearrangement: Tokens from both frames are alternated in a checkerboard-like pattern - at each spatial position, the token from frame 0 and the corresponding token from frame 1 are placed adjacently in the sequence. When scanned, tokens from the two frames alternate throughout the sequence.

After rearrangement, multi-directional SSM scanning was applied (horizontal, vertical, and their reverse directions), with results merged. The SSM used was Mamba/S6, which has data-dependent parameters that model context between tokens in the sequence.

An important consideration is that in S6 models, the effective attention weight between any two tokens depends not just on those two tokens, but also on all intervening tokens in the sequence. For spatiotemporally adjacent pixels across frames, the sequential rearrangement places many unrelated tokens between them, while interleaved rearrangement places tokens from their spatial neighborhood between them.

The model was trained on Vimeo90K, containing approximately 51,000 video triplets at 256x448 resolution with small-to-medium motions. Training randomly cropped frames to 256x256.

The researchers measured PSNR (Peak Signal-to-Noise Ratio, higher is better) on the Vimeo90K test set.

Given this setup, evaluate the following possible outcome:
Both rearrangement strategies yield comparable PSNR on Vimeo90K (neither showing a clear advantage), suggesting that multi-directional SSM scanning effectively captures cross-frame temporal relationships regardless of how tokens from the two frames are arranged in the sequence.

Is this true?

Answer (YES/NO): NO